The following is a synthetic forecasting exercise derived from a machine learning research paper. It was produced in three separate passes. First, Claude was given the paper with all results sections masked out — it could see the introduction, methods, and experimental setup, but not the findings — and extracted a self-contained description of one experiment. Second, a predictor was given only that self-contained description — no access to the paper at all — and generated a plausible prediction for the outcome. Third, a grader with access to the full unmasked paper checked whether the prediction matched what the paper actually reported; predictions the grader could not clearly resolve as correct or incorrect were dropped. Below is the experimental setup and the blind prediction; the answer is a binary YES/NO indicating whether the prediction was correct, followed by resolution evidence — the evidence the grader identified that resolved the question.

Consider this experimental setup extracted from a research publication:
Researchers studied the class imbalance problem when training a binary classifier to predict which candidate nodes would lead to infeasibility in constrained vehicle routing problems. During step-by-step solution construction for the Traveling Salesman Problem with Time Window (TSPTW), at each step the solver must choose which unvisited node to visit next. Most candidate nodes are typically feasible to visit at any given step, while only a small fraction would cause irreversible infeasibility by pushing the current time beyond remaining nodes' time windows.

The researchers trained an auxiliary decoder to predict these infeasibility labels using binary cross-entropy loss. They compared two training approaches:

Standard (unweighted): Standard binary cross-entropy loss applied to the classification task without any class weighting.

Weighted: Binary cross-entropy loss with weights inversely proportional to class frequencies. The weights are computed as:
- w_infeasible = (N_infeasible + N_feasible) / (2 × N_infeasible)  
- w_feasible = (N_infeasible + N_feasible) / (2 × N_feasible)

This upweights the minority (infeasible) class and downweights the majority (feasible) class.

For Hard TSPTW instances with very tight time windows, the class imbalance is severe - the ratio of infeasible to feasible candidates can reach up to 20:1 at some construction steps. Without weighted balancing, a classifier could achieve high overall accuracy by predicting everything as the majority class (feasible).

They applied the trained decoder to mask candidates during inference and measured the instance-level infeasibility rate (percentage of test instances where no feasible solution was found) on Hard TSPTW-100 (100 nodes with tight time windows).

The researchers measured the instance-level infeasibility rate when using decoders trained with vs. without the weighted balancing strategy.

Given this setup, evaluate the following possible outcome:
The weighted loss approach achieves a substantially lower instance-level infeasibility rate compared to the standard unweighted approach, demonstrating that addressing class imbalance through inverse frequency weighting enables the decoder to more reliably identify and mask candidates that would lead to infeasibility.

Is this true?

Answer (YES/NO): YES